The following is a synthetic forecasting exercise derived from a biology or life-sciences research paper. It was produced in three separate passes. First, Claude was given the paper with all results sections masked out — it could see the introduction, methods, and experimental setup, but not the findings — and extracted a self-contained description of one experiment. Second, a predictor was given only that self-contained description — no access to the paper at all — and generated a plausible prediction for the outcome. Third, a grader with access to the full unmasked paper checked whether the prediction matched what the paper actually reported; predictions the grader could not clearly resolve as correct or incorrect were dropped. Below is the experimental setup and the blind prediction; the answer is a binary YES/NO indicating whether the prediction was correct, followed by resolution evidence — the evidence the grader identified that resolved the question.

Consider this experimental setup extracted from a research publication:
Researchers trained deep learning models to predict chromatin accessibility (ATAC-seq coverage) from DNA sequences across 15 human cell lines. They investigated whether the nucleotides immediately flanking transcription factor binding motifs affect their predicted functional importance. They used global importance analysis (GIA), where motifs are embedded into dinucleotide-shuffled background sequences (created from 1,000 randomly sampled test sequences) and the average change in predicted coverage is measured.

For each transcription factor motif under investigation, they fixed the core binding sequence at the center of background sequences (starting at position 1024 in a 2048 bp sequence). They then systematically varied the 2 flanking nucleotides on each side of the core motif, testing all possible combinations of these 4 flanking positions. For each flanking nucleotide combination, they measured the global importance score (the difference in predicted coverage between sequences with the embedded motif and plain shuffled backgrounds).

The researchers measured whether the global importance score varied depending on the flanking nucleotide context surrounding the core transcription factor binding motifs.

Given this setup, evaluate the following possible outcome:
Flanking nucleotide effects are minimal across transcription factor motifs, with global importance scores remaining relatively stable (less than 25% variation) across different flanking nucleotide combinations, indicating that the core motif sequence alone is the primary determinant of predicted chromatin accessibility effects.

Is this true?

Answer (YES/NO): NO